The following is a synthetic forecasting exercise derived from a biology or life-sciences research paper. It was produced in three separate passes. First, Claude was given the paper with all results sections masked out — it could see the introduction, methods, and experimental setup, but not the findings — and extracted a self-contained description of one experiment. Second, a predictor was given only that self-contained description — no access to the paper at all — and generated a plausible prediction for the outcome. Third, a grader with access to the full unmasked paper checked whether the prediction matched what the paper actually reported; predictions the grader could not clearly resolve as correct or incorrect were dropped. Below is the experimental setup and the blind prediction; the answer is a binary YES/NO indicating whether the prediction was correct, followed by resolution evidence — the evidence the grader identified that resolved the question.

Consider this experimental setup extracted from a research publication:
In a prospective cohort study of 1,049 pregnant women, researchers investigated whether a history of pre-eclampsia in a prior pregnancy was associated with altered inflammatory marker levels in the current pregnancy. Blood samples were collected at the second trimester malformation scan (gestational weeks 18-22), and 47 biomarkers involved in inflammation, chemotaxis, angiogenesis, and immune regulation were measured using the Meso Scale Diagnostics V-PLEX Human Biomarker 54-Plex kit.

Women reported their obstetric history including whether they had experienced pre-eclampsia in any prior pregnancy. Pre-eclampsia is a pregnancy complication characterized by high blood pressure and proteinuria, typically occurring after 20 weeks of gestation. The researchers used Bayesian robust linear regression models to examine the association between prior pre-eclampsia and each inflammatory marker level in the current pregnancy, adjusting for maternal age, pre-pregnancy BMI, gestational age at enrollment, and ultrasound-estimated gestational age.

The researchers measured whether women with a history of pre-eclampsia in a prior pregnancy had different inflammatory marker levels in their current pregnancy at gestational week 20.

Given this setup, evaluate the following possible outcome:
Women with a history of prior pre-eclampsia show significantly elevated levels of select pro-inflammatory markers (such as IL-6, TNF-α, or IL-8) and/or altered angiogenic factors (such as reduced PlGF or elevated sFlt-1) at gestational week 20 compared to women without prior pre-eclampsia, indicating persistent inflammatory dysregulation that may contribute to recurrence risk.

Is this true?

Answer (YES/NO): NO